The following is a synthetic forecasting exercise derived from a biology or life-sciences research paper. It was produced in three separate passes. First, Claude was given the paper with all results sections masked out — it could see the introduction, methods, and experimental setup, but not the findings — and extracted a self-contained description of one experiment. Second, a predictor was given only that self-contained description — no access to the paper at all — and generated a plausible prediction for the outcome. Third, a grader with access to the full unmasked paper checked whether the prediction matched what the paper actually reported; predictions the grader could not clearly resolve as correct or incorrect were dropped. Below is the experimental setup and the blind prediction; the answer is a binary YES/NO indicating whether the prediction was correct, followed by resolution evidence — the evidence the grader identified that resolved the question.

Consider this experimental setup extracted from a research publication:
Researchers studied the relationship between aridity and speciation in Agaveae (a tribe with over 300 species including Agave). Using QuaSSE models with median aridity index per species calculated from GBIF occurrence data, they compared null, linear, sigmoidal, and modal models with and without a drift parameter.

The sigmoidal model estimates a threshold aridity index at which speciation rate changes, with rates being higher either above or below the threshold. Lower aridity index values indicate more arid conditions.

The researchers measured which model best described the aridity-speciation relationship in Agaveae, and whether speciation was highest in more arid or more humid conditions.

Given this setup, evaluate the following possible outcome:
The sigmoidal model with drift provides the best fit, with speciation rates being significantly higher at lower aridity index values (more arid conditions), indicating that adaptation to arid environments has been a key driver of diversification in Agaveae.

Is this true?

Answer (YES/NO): NO